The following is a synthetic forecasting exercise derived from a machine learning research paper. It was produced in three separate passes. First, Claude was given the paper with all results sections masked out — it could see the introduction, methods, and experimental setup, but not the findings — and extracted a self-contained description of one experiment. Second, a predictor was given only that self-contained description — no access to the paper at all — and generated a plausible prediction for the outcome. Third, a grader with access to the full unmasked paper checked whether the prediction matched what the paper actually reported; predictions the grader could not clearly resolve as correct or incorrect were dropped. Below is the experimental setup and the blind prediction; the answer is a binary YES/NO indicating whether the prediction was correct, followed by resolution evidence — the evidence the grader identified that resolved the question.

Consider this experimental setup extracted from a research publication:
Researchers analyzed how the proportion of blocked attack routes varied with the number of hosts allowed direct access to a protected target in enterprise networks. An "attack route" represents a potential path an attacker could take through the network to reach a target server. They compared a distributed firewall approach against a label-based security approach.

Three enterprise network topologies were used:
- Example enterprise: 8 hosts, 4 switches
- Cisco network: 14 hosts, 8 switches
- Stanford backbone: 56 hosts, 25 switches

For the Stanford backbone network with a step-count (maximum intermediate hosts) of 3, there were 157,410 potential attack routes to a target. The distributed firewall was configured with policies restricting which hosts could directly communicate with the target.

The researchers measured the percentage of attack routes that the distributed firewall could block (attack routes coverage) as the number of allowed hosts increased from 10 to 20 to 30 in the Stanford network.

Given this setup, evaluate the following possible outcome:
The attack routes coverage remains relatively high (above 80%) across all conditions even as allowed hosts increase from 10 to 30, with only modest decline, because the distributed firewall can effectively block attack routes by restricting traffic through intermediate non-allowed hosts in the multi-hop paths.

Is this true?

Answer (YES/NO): NO